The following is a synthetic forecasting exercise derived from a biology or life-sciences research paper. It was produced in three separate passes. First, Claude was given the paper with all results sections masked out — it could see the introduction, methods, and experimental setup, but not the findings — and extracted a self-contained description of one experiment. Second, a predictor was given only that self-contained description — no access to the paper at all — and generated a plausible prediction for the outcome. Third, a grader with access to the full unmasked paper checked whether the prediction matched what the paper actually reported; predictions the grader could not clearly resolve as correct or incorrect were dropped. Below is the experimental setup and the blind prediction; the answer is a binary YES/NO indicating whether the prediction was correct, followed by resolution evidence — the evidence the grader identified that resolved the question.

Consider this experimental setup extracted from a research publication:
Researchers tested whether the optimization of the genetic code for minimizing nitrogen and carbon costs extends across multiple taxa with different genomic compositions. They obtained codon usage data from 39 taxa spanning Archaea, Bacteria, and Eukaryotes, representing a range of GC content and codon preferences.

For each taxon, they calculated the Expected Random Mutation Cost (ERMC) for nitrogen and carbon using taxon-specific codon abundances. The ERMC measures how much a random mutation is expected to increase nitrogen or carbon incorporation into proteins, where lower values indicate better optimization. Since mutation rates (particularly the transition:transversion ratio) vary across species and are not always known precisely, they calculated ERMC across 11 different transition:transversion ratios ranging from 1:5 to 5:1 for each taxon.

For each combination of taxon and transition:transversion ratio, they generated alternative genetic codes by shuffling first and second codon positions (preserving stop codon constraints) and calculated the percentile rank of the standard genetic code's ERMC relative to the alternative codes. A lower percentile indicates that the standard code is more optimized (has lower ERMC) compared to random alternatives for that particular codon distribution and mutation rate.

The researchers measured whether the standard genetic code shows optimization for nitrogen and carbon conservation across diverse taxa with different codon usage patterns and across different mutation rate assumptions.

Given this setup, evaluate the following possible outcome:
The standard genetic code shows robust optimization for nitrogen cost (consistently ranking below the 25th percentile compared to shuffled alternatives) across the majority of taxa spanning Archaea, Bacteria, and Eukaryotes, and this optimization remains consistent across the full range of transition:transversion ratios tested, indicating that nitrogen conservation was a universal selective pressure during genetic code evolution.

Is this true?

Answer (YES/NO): NO